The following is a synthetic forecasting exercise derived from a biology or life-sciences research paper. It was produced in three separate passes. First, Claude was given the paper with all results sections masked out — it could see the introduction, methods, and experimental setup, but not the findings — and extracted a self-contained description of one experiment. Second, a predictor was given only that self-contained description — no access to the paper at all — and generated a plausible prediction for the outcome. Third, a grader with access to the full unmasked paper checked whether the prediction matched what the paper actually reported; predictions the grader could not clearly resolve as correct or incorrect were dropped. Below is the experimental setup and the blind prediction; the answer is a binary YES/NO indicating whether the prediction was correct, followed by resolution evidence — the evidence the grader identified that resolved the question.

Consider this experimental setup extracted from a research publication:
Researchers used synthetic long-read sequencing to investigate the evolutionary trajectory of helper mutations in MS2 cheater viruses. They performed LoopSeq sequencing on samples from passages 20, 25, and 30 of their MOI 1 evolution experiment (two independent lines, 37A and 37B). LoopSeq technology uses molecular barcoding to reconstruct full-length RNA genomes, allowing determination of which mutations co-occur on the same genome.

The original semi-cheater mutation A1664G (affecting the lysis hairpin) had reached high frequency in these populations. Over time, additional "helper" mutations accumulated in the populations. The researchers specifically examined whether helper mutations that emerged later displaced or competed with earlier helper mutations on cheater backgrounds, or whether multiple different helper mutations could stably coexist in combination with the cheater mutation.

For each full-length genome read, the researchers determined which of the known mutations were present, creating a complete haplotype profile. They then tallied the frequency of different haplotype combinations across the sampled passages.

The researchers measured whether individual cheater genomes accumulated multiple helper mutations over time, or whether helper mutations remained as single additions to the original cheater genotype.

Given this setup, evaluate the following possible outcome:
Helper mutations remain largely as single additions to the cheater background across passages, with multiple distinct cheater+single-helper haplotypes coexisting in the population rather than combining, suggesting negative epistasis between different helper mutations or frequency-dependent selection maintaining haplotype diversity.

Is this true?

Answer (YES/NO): NO